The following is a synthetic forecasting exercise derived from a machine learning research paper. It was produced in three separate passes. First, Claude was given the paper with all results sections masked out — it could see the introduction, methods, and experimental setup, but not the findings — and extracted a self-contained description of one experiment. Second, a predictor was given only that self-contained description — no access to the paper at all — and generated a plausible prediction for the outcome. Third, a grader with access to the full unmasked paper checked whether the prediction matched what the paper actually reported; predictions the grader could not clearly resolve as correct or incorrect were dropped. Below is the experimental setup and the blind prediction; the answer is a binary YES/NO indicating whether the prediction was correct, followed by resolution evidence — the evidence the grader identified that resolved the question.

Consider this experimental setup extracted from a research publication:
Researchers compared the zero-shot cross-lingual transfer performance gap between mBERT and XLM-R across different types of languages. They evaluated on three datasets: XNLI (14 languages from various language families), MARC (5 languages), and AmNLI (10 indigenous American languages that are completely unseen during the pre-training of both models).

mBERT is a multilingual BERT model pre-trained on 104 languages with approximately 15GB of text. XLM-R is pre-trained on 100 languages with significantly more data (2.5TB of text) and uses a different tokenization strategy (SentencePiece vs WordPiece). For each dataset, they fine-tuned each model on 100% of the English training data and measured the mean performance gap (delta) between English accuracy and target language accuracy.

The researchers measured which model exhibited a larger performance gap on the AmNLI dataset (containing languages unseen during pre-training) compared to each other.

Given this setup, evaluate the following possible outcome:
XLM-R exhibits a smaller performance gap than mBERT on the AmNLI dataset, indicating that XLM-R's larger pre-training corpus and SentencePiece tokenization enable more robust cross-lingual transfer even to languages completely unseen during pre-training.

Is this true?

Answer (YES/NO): NO